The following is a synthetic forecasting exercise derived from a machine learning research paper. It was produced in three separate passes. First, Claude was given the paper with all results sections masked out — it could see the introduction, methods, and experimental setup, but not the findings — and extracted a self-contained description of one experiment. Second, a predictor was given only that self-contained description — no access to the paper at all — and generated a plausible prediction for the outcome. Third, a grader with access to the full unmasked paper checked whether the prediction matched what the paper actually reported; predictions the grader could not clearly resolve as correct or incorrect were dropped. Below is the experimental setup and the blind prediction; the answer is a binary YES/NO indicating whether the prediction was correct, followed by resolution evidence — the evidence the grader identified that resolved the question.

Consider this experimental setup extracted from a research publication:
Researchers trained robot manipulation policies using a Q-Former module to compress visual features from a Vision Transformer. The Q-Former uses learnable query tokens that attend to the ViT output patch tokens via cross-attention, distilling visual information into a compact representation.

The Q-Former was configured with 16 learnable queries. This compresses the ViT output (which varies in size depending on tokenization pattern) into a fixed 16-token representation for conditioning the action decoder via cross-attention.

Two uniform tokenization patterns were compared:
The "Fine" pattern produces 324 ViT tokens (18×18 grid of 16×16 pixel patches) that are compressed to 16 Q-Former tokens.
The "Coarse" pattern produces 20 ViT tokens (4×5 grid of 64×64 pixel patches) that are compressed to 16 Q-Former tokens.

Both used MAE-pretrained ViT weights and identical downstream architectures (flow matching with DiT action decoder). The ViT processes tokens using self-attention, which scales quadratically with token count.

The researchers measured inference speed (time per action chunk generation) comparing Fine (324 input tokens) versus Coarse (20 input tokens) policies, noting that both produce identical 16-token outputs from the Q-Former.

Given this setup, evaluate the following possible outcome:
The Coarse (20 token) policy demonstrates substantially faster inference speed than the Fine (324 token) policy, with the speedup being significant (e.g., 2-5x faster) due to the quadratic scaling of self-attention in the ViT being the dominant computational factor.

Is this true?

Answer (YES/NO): NO